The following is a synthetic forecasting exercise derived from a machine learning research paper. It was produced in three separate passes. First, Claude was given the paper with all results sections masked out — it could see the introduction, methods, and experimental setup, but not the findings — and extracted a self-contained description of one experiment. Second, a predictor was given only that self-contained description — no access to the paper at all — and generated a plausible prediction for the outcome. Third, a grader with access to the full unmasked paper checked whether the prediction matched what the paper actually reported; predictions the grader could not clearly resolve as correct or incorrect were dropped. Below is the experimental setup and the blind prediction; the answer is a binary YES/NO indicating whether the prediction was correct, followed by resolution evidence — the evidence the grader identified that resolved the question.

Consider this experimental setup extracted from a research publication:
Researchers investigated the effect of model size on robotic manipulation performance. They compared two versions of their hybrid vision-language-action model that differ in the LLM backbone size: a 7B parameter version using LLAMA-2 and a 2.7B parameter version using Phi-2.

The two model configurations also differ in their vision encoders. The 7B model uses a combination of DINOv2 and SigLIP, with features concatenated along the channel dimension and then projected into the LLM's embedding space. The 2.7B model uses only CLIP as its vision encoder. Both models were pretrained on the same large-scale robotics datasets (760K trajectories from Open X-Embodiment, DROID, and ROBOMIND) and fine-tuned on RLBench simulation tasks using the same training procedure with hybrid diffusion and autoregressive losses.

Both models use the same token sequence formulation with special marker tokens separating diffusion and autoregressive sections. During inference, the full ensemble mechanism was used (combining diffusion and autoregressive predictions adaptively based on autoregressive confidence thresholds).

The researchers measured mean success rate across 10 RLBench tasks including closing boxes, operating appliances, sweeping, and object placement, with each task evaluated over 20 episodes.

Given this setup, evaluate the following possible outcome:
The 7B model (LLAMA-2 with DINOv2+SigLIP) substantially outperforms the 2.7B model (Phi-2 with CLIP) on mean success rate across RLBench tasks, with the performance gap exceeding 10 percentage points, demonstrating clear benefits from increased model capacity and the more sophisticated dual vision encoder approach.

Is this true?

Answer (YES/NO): YES